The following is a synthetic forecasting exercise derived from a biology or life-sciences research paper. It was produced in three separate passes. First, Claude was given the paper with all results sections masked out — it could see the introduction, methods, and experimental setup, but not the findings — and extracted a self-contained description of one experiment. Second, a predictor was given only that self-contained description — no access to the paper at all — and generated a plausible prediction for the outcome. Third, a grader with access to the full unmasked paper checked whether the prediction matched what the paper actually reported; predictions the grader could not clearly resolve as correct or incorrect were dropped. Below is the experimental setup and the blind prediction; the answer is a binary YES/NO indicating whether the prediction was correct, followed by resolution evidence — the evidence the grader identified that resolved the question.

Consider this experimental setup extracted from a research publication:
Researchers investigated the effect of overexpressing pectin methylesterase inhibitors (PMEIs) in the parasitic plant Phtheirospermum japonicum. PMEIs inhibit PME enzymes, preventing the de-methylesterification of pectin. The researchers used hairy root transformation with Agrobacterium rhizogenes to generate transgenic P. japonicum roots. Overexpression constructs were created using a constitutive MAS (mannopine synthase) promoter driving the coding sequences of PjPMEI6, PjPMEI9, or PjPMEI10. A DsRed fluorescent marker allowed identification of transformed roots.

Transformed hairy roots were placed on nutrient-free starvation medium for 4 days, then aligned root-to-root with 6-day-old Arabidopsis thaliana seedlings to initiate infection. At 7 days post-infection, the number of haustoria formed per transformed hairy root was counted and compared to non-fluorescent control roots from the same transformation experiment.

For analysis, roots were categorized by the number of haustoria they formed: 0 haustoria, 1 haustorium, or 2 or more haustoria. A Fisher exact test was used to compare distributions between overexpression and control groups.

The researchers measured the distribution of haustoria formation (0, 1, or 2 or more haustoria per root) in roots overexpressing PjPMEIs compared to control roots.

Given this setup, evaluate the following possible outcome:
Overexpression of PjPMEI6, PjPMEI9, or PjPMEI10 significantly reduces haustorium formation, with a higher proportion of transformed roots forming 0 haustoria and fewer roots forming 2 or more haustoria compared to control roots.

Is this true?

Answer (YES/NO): YES